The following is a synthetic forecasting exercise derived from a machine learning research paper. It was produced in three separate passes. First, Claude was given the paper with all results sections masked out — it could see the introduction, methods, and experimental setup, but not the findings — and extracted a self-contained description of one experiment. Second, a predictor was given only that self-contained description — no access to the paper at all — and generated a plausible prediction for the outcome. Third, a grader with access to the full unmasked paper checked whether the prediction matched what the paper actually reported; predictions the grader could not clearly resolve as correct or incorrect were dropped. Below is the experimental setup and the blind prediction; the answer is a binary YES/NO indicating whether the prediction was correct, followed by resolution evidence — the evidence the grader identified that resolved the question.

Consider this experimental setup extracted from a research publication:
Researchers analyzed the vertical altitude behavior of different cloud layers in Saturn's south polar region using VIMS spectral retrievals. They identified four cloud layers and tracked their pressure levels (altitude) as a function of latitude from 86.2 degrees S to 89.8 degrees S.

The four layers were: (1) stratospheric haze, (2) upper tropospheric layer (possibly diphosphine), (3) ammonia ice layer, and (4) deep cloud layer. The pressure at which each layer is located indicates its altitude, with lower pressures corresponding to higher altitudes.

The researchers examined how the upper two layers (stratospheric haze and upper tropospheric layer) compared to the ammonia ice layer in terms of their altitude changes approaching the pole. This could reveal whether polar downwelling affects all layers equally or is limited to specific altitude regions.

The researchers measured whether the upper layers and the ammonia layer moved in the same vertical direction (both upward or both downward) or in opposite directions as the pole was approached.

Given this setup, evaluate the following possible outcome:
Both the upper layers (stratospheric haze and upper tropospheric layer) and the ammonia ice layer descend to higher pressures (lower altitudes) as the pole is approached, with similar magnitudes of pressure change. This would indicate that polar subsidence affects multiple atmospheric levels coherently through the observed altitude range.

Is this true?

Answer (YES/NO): NO